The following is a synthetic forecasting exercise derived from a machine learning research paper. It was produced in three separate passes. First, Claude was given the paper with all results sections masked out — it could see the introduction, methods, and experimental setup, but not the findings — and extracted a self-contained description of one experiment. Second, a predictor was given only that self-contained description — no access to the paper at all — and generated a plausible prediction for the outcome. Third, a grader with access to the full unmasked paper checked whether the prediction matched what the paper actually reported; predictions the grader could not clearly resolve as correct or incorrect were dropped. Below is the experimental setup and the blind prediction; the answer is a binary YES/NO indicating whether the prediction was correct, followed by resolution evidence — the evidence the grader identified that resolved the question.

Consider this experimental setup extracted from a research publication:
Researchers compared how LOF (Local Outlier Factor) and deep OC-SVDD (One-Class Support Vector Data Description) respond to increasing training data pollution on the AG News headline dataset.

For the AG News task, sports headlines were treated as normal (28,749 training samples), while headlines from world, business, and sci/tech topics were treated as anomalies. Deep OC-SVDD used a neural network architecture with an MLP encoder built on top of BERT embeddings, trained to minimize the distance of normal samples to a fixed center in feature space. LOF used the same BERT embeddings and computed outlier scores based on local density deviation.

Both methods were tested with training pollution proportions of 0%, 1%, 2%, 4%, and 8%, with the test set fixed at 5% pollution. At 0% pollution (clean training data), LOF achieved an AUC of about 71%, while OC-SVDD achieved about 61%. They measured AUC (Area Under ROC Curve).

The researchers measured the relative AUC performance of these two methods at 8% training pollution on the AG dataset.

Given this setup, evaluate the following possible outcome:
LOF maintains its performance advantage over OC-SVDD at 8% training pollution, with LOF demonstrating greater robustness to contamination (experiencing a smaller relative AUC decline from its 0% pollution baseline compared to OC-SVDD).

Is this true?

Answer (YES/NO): NO